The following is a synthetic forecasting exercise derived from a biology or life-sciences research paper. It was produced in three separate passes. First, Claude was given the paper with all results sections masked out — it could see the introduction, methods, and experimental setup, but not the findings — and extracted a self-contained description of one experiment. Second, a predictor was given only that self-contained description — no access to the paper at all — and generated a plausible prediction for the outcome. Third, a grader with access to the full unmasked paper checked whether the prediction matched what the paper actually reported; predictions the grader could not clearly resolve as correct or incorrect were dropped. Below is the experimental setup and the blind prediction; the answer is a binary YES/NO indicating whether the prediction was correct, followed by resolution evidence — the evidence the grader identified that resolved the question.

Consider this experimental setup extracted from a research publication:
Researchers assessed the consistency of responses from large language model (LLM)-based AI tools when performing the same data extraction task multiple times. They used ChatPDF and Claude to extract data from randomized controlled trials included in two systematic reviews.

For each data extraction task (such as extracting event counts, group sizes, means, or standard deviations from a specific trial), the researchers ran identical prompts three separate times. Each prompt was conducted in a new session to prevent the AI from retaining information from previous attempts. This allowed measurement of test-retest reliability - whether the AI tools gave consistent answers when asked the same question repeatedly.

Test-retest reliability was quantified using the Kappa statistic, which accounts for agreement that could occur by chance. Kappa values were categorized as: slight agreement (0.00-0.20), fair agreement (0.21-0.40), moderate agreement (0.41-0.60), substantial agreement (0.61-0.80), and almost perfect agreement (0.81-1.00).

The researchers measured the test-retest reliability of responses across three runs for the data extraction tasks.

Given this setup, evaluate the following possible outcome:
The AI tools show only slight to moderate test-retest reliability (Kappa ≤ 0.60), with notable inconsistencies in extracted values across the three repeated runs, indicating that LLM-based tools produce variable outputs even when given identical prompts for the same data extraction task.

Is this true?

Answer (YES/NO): NO